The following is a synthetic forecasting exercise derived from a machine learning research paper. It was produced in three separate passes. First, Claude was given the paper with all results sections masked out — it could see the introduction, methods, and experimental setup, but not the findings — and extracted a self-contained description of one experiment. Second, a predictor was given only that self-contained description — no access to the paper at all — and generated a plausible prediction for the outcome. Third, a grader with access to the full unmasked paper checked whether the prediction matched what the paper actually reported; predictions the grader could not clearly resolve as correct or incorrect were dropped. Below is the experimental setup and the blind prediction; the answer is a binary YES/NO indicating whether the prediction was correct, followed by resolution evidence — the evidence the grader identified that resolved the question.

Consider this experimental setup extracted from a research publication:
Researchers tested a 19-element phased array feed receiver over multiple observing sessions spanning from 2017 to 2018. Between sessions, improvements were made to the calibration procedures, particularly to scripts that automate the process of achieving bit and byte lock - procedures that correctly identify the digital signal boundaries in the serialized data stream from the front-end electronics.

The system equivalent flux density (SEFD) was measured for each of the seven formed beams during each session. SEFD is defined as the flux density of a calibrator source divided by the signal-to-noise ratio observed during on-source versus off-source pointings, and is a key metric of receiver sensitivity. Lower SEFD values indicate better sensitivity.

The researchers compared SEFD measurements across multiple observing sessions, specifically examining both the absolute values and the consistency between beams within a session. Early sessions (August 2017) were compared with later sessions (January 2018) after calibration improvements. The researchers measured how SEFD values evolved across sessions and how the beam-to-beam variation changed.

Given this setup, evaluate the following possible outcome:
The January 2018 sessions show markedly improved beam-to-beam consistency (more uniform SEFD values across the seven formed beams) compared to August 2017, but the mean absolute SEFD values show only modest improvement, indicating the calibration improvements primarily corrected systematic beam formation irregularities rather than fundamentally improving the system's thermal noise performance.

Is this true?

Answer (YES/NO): NO